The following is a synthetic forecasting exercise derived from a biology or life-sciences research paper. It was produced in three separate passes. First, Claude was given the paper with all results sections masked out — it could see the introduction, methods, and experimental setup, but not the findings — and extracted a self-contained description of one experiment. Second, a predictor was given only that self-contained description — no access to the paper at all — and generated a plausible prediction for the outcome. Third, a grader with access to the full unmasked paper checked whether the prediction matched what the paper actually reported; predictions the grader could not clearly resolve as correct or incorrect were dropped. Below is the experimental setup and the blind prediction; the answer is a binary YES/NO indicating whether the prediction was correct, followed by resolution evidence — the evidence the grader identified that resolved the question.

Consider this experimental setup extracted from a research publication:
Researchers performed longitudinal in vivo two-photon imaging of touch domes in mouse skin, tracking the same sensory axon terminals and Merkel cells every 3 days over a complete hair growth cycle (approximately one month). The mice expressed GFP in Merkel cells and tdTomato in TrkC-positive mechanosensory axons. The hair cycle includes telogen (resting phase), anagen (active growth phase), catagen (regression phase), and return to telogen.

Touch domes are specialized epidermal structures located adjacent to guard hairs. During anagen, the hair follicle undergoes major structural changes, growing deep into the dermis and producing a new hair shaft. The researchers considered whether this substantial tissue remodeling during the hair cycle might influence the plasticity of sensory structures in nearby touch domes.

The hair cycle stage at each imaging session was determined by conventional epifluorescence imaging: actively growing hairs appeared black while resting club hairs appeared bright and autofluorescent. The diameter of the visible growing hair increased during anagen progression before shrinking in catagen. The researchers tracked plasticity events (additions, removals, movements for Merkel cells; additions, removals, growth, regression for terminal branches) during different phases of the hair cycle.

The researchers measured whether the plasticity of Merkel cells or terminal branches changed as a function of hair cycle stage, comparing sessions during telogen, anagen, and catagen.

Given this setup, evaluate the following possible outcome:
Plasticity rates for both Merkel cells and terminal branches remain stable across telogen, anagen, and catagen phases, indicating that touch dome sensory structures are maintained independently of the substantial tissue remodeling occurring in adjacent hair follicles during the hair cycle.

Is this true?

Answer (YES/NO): NO